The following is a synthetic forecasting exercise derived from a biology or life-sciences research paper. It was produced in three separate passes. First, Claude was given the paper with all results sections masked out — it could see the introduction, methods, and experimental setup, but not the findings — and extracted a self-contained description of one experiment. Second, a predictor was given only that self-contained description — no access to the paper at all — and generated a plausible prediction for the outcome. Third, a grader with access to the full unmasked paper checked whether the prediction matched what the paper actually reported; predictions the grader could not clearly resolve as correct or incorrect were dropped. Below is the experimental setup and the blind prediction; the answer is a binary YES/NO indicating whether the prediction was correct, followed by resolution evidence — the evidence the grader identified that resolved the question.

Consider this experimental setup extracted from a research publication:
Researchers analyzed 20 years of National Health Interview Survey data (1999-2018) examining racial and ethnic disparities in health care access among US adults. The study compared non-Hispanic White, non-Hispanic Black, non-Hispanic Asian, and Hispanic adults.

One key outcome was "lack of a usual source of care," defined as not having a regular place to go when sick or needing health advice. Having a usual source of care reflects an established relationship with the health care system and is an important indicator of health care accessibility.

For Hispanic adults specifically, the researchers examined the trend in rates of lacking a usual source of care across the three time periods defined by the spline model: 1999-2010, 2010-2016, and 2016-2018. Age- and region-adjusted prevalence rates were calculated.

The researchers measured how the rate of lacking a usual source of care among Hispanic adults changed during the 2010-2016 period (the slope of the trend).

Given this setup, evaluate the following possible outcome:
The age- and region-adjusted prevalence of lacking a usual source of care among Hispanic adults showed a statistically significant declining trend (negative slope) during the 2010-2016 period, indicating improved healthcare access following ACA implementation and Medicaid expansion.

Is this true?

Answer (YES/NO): YES